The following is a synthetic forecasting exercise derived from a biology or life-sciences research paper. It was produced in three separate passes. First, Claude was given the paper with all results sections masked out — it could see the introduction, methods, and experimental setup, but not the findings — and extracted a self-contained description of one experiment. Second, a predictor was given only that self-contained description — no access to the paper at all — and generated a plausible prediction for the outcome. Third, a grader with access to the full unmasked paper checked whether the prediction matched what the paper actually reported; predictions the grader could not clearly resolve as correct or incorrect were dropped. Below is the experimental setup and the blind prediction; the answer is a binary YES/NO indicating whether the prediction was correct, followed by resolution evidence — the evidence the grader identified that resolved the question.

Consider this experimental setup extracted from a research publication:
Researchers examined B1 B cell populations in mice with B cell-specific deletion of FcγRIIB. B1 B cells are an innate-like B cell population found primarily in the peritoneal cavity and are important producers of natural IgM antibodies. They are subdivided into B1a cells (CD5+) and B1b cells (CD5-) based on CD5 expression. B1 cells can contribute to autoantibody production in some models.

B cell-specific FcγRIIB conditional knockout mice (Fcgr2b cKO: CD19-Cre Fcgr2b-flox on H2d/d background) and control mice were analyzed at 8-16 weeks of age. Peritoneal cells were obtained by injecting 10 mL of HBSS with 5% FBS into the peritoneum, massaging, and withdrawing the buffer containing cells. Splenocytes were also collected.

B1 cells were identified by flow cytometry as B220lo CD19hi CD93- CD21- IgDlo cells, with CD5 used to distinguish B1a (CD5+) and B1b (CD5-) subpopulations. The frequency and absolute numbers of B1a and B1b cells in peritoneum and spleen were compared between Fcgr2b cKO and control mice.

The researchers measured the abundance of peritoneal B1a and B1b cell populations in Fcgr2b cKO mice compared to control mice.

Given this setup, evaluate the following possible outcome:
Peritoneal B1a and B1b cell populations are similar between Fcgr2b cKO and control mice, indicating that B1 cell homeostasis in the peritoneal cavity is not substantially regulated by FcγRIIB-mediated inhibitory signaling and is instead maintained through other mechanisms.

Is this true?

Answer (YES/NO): YES